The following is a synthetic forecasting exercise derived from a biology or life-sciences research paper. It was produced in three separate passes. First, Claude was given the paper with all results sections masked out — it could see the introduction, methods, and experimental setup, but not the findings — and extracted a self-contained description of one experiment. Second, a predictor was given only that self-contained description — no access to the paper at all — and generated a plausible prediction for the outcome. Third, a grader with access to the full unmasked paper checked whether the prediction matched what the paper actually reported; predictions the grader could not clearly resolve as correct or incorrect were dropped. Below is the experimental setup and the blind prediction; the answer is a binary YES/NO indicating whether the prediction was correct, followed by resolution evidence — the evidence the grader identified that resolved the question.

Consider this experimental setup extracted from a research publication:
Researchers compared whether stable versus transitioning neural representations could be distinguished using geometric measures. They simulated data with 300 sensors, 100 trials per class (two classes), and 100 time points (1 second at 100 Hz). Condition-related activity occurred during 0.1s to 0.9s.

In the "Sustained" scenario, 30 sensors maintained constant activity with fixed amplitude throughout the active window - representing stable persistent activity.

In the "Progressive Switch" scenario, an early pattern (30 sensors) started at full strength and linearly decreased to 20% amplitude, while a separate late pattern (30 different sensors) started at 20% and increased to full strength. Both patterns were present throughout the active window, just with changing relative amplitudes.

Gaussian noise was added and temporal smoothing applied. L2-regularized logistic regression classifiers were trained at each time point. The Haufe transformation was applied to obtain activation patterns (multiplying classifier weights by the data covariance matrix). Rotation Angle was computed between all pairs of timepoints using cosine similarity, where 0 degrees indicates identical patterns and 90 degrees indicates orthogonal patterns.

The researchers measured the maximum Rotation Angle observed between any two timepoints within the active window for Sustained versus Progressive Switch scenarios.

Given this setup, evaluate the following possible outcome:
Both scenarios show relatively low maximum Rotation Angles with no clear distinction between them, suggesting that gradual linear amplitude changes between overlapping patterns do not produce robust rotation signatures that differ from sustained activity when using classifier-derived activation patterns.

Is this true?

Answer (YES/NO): NO